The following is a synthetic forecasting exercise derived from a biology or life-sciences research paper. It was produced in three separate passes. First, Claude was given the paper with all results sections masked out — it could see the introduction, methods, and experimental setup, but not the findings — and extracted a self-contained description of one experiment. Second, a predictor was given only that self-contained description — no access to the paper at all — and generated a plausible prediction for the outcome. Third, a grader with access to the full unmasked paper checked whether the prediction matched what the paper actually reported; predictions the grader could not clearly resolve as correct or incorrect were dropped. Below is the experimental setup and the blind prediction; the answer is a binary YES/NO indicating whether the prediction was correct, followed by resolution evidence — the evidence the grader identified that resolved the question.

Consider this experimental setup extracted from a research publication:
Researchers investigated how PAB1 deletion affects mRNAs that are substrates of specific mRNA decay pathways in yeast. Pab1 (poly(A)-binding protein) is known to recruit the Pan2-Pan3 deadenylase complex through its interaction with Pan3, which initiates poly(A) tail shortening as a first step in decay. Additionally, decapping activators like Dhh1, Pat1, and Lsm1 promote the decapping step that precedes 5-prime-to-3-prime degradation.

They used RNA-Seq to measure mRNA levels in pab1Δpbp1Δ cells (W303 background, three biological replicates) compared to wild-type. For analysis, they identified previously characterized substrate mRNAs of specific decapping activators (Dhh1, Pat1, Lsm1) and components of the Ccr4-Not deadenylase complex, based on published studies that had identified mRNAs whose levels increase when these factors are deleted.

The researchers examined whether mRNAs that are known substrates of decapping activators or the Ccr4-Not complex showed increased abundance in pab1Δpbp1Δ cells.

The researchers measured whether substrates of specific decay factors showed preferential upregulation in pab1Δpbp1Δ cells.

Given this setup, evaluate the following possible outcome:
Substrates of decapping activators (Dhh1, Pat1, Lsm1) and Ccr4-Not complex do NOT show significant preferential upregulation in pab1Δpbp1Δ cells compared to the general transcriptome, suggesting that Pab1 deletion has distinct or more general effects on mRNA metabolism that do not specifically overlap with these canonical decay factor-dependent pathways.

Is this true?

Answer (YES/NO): NO